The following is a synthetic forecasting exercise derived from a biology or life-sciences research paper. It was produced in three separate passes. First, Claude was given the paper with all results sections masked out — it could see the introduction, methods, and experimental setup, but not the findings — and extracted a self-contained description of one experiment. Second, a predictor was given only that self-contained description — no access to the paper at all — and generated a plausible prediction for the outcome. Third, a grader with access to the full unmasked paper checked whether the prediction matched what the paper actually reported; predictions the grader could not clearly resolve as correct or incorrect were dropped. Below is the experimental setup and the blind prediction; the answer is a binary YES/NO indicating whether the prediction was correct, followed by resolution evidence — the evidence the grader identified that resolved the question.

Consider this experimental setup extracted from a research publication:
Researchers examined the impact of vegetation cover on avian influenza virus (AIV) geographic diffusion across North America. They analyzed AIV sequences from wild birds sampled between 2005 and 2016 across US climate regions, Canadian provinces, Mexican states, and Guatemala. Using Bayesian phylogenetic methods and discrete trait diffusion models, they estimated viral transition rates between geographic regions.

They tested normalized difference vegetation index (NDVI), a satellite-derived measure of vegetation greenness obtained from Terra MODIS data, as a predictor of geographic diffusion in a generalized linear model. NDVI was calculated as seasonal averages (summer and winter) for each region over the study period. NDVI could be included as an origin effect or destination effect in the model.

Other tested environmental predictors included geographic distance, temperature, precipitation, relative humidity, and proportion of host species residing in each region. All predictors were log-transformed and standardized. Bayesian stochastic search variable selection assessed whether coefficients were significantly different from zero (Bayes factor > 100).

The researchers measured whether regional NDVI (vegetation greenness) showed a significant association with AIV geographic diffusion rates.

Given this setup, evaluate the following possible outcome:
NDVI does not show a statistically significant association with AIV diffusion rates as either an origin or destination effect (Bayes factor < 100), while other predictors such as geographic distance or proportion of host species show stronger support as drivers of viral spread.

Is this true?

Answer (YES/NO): NO